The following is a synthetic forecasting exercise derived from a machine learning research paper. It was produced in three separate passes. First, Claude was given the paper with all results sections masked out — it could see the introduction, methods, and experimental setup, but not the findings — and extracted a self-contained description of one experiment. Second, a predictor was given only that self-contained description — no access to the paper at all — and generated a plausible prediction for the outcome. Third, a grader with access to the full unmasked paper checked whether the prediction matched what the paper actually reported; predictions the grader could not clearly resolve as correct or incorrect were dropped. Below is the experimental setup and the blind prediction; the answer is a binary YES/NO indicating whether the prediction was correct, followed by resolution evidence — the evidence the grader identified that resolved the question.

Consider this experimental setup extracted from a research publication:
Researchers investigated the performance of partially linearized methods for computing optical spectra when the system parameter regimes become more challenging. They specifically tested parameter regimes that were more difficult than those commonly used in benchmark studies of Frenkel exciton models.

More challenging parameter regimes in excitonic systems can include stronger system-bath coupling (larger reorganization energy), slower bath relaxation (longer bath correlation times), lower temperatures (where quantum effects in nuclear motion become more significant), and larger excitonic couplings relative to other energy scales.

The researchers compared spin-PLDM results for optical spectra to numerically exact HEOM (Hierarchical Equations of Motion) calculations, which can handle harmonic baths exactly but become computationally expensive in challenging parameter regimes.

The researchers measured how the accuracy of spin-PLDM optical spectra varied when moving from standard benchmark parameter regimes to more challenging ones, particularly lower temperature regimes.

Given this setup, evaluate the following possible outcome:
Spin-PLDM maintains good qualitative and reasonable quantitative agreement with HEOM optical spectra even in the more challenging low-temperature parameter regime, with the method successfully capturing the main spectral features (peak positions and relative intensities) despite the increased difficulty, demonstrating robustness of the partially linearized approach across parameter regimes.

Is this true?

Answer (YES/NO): YES